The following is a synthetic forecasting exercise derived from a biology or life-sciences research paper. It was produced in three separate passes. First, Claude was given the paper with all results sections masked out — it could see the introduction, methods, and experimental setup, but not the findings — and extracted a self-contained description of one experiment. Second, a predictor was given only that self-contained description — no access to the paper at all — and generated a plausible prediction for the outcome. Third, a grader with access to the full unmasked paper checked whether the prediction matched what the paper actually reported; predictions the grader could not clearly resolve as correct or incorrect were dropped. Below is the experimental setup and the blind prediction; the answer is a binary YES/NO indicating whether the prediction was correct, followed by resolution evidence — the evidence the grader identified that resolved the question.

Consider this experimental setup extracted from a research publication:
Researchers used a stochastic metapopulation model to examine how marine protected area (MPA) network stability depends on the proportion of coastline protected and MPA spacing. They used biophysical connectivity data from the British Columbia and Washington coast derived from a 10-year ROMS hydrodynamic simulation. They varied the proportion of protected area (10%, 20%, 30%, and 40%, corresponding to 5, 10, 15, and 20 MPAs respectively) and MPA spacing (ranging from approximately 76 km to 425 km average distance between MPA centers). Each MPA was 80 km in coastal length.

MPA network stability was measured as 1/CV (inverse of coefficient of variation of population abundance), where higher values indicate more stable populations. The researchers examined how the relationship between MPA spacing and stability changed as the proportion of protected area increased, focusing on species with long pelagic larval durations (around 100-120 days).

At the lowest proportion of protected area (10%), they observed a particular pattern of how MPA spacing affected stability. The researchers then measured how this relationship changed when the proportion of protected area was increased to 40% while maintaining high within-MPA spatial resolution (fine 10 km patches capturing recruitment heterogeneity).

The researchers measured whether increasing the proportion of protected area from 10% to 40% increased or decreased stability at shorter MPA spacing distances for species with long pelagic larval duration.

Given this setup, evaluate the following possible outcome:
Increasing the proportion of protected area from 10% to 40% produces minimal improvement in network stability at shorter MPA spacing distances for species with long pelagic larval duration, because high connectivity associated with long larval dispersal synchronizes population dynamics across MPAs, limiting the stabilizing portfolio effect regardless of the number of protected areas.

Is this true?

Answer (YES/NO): NO